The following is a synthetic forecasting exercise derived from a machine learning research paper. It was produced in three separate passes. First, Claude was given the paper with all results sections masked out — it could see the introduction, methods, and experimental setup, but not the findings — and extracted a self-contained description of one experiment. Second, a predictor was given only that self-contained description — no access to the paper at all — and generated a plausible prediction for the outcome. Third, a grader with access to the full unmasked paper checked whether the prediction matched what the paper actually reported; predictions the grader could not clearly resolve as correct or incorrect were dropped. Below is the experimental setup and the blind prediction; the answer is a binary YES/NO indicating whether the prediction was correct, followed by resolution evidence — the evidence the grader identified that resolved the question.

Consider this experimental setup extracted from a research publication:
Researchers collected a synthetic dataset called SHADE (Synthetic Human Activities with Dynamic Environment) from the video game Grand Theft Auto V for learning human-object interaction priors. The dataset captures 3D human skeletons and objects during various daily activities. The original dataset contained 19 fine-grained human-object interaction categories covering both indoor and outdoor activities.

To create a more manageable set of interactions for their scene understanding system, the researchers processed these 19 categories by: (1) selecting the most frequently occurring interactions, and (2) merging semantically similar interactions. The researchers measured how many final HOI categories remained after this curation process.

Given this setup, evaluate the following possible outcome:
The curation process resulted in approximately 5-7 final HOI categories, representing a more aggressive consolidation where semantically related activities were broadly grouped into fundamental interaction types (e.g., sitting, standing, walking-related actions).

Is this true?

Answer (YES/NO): YES